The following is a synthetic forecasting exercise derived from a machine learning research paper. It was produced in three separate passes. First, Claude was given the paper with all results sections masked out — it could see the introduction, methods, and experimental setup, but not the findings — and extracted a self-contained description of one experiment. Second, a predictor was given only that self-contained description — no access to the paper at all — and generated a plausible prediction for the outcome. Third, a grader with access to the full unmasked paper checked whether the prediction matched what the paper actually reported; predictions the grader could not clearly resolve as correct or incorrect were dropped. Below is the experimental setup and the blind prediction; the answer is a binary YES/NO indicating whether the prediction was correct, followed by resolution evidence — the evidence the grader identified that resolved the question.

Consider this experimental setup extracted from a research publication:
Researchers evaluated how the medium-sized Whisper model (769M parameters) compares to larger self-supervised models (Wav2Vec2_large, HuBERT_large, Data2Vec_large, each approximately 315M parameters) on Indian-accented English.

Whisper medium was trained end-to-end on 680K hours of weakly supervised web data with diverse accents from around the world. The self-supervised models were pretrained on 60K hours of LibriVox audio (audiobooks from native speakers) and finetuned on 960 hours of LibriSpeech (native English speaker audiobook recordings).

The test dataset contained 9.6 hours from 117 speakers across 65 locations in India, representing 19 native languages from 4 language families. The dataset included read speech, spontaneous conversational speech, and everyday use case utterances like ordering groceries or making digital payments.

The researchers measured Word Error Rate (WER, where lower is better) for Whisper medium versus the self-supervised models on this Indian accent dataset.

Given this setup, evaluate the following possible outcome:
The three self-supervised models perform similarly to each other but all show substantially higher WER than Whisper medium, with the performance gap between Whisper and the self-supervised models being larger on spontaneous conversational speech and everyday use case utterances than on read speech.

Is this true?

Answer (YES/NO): NO